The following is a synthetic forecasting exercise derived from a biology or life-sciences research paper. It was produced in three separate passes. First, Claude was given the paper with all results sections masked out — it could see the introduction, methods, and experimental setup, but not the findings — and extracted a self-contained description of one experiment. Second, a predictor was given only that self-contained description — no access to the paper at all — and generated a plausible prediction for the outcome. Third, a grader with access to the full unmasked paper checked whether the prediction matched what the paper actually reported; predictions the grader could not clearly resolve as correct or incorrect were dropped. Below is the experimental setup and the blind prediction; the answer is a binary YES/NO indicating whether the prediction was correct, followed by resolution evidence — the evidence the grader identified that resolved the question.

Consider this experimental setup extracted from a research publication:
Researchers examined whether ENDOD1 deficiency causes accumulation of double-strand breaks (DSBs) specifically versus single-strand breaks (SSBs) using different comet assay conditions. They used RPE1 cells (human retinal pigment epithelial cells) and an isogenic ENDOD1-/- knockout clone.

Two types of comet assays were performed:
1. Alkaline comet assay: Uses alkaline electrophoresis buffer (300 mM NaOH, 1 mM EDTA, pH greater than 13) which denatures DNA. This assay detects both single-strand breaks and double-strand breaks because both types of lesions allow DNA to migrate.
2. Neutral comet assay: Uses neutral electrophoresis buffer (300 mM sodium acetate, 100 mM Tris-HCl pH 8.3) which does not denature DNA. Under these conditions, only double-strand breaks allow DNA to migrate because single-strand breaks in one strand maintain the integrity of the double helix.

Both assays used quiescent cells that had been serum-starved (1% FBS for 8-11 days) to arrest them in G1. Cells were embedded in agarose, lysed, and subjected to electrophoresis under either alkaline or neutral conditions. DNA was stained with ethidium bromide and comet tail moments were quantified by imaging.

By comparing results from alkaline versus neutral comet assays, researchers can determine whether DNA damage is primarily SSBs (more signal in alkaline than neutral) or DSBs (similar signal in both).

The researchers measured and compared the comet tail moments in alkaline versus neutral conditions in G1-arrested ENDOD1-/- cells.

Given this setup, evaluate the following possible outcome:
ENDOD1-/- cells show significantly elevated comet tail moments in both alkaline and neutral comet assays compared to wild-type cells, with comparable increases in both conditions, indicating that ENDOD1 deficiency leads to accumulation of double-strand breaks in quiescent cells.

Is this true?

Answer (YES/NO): NO